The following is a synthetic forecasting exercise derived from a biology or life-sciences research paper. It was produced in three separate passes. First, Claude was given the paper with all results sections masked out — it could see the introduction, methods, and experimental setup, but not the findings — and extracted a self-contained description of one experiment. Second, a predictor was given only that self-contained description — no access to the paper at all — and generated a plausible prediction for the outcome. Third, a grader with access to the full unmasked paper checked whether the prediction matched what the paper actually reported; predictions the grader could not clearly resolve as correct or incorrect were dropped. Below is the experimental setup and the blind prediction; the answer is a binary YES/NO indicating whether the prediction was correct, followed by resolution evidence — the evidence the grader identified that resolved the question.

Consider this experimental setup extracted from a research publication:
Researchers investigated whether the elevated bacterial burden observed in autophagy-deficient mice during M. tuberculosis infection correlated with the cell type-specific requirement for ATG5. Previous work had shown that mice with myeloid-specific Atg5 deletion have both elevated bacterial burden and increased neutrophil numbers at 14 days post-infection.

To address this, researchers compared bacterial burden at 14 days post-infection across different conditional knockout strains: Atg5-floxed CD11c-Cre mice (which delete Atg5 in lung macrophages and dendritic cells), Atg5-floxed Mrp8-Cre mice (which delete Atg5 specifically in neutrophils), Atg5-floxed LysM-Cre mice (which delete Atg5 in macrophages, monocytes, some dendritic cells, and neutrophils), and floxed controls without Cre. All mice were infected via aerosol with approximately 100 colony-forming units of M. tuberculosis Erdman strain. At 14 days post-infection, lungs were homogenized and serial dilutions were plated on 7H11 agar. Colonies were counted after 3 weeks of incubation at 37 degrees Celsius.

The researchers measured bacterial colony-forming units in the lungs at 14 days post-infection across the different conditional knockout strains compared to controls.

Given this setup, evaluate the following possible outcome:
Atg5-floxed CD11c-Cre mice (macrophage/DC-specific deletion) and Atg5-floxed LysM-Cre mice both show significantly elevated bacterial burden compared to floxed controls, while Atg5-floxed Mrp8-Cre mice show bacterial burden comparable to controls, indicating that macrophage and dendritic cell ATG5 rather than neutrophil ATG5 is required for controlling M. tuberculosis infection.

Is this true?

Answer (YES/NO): NO